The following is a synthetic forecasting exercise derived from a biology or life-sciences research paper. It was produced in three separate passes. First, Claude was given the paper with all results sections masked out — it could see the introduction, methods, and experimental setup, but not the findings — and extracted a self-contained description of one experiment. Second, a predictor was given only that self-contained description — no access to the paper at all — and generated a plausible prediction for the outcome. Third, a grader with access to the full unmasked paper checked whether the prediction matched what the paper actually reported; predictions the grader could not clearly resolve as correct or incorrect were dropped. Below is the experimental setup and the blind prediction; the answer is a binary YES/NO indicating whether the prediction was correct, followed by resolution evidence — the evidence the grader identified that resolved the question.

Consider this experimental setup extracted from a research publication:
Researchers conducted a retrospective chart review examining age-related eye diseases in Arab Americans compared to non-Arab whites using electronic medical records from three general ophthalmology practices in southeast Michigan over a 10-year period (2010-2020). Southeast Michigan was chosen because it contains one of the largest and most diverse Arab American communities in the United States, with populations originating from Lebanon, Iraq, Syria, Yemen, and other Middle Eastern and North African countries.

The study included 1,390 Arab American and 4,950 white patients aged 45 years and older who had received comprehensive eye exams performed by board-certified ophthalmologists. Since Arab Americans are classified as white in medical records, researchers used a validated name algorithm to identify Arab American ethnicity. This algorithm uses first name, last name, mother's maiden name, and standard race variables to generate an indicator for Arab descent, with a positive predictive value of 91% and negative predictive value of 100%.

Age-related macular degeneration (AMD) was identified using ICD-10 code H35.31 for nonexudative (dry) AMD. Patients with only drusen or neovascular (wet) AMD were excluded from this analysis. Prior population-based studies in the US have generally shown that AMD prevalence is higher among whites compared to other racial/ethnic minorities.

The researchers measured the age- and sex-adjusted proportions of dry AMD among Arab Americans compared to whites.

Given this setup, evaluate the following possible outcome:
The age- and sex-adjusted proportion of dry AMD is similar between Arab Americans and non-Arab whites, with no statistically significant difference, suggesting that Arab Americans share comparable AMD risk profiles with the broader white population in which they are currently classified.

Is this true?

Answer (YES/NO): YES